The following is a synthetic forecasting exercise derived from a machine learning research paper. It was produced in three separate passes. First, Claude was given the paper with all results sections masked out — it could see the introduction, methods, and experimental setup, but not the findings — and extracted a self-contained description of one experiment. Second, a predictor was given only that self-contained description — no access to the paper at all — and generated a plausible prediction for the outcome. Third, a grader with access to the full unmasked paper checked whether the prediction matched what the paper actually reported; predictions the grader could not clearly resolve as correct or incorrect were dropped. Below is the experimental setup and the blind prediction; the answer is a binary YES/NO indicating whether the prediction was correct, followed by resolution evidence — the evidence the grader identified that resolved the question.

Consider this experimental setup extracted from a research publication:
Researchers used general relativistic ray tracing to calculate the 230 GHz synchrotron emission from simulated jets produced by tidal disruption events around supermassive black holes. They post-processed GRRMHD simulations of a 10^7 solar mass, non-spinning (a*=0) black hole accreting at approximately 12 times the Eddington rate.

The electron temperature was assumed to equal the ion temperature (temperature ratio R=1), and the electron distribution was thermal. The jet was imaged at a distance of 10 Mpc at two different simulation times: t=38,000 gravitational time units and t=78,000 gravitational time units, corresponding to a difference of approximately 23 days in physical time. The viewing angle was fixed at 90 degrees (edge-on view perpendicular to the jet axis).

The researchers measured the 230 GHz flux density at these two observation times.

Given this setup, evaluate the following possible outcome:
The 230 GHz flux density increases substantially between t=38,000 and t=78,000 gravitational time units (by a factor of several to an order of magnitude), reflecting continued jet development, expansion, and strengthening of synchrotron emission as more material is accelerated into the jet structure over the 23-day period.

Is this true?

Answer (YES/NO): NO